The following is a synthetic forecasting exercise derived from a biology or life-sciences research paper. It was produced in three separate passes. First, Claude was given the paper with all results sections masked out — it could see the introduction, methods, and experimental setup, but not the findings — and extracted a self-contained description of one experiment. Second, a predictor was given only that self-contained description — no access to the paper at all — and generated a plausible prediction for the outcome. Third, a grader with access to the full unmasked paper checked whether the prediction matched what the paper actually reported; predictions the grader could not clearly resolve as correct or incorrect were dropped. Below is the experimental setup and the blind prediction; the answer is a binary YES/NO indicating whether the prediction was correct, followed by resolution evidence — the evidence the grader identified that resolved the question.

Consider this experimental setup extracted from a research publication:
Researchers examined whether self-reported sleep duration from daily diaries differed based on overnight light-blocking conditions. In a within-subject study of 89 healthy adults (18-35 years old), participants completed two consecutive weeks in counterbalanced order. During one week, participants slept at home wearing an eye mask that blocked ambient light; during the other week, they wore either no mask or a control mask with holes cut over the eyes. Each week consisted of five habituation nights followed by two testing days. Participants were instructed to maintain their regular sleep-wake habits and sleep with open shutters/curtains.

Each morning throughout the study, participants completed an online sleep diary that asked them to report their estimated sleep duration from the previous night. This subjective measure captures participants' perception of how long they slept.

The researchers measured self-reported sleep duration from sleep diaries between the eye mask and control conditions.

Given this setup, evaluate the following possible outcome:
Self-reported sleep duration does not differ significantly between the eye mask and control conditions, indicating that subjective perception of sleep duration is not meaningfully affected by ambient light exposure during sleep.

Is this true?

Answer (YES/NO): YES